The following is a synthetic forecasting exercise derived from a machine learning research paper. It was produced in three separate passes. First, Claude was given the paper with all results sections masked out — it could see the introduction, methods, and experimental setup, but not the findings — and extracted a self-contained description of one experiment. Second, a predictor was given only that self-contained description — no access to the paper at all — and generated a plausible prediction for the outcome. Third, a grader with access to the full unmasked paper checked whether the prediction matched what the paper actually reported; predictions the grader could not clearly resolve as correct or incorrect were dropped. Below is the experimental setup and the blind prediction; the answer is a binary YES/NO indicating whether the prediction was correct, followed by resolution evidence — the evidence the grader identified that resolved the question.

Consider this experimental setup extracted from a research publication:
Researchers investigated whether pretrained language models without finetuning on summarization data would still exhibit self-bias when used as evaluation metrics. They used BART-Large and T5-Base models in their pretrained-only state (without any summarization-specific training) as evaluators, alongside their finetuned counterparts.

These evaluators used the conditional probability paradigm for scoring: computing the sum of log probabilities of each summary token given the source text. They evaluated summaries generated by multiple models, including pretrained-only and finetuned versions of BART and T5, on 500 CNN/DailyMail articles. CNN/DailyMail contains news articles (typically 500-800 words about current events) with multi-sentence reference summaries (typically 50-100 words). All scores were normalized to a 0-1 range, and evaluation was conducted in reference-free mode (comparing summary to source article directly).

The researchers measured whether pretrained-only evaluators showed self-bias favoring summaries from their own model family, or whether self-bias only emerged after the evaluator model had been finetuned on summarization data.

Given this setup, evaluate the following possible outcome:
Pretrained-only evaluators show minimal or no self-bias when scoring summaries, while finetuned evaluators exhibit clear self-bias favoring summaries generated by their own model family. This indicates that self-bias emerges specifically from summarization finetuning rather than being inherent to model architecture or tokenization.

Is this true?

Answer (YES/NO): NO